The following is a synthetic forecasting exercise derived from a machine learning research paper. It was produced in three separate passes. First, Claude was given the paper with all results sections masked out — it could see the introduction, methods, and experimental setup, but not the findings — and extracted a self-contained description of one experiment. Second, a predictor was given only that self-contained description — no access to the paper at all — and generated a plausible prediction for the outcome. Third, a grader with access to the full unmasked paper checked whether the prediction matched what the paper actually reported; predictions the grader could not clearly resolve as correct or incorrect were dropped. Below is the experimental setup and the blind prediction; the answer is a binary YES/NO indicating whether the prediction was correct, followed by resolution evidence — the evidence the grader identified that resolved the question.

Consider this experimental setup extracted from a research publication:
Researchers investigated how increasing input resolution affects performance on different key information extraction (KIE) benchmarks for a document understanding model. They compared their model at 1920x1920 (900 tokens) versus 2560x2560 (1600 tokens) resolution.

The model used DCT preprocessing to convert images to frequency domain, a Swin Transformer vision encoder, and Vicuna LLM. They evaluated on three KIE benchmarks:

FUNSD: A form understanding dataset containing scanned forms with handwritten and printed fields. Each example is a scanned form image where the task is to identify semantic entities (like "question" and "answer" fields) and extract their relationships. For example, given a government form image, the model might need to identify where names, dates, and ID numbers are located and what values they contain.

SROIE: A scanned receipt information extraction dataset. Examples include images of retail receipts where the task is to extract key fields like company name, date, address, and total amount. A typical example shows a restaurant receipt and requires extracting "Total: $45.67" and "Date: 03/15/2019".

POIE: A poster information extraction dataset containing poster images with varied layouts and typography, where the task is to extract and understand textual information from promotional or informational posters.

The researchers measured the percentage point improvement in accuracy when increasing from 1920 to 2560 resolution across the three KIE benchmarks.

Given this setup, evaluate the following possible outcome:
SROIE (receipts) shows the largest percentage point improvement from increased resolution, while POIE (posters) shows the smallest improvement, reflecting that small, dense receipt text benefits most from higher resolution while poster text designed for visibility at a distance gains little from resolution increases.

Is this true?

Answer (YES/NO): NO